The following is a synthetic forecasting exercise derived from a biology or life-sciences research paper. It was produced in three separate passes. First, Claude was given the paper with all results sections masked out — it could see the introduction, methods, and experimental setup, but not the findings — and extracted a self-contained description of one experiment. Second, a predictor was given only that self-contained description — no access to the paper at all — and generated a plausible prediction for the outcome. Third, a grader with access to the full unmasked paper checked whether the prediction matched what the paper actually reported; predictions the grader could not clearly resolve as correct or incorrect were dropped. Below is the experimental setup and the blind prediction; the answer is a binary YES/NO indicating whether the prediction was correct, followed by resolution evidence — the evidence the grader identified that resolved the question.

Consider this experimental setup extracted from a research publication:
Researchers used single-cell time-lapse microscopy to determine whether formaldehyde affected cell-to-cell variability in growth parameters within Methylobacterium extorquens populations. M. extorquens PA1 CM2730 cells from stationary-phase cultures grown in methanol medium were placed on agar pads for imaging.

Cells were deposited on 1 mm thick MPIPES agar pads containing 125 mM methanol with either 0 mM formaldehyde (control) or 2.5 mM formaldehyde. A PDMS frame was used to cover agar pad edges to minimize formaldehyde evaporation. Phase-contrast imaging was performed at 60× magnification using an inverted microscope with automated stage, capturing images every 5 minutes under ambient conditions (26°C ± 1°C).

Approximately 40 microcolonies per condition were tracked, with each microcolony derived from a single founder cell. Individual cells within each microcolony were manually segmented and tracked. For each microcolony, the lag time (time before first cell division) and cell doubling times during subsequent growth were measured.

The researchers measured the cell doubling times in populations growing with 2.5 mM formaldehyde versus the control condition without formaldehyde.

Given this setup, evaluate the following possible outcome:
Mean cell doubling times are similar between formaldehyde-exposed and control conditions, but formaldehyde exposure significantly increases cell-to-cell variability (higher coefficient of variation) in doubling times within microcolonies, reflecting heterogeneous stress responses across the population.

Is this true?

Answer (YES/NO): NO